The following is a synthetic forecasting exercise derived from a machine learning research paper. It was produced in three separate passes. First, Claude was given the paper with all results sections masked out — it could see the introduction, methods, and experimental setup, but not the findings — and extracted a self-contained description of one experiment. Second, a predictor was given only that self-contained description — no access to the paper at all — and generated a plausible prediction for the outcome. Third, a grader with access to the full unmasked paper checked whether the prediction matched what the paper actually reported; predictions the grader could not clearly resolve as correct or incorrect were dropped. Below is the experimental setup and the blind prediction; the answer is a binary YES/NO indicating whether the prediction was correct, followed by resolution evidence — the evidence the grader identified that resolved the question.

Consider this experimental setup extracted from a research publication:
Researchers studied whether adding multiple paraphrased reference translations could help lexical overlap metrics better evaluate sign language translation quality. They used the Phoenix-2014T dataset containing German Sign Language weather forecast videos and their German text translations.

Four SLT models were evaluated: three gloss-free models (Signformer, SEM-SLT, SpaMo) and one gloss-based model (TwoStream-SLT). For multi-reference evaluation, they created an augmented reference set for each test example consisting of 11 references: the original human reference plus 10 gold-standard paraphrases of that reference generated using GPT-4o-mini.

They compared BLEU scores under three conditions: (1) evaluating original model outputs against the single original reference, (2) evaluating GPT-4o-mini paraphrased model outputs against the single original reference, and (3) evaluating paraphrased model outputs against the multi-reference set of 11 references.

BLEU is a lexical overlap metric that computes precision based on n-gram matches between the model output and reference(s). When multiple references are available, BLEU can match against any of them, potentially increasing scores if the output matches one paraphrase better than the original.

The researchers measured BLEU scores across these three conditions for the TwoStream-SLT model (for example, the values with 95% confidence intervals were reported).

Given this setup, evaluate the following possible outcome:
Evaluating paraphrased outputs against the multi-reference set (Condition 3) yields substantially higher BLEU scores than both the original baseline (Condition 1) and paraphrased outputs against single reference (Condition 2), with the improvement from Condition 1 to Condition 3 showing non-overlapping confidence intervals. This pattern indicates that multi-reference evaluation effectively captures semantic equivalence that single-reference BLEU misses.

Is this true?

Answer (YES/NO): YES